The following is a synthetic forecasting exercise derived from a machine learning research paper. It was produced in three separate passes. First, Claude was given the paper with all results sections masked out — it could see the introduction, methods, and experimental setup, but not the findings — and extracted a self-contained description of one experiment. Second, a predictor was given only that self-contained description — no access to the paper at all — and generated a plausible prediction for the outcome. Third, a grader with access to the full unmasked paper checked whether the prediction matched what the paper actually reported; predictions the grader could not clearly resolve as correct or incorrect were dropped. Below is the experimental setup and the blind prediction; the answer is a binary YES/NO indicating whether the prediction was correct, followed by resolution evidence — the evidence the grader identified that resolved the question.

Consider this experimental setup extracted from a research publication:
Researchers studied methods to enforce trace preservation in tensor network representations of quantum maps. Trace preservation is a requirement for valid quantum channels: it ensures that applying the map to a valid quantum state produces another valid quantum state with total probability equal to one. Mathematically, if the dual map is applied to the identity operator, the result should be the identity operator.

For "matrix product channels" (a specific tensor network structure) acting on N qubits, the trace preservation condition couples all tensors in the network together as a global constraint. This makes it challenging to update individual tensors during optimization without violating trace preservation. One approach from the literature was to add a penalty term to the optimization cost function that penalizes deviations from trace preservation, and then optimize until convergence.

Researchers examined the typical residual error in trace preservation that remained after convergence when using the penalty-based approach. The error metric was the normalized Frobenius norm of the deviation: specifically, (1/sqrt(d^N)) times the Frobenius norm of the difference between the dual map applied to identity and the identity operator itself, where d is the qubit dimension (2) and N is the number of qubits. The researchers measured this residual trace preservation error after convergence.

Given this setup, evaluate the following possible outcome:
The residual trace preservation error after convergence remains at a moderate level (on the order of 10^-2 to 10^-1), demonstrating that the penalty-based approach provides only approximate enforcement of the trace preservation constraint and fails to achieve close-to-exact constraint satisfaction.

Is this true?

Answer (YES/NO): YES